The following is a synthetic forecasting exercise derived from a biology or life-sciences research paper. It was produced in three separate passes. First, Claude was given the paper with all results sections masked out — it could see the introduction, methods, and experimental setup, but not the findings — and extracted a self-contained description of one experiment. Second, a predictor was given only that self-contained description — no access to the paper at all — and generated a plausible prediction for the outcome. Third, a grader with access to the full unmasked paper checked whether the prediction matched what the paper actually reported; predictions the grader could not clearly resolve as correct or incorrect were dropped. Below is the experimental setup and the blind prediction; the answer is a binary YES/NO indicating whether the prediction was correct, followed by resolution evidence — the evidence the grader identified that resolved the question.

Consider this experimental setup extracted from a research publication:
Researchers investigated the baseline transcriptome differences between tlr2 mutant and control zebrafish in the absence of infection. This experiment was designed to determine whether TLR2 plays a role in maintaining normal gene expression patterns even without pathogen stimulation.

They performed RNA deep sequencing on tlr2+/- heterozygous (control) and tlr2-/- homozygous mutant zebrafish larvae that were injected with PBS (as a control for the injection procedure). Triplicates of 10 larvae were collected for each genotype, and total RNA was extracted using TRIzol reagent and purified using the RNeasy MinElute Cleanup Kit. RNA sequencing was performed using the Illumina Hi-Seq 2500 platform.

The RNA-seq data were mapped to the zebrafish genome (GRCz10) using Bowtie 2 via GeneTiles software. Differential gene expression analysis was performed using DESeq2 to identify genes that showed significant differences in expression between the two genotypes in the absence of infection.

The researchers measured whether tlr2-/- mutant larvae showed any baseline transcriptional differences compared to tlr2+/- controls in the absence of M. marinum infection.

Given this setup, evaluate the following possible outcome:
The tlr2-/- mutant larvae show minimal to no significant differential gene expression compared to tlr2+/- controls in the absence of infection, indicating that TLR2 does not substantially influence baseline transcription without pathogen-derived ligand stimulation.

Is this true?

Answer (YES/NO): NO